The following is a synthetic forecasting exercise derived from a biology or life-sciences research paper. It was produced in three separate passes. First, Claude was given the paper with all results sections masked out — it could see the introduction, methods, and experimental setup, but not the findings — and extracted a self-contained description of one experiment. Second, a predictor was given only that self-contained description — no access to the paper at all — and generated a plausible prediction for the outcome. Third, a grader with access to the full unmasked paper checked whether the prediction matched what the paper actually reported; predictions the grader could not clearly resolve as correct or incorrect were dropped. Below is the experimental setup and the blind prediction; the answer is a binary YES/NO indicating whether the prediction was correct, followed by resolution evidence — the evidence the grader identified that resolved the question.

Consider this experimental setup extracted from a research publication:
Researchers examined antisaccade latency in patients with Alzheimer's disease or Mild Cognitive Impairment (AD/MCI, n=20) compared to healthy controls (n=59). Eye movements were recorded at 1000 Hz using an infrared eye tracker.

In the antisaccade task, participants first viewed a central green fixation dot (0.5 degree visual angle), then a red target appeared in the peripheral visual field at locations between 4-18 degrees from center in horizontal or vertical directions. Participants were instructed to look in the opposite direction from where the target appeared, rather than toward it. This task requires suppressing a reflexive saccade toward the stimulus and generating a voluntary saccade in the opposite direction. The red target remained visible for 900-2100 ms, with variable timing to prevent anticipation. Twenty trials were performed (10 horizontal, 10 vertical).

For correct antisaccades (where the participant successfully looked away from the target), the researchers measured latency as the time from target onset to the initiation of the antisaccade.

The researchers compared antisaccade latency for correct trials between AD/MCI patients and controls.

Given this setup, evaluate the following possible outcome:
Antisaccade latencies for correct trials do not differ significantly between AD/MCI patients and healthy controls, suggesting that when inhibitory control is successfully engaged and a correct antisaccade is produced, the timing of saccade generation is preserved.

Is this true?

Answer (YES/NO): NO